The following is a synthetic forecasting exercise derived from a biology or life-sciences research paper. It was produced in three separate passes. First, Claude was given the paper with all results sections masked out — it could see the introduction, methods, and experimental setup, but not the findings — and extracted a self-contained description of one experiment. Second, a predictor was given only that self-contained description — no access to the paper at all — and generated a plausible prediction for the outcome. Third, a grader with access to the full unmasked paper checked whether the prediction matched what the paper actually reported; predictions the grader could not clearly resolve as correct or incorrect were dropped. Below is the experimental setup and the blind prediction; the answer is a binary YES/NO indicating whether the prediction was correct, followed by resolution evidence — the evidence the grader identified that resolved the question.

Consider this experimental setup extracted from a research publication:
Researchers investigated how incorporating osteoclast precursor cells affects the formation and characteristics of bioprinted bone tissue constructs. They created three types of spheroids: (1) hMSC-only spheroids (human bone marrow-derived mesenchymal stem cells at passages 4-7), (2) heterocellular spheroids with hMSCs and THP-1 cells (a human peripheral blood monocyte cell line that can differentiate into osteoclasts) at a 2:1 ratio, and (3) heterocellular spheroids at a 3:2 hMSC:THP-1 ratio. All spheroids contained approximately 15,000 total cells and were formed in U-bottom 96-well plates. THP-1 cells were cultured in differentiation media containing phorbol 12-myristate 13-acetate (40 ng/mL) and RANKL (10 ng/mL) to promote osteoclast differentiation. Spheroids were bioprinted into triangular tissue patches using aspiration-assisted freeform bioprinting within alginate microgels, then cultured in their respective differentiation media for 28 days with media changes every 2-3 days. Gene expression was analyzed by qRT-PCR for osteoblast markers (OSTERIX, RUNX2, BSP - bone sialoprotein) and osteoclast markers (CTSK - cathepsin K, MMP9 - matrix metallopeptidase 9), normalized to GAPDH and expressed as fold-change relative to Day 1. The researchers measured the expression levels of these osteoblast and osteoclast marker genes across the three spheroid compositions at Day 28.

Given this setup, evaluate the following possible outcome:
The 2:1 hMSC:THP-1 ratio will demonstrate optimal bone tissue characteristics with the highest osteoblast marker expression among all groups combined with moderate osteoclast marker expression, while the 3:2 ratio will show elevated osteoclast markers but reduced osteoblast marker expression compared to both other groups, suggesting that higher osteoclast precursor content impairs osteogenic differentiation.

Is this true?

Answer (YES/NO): NO